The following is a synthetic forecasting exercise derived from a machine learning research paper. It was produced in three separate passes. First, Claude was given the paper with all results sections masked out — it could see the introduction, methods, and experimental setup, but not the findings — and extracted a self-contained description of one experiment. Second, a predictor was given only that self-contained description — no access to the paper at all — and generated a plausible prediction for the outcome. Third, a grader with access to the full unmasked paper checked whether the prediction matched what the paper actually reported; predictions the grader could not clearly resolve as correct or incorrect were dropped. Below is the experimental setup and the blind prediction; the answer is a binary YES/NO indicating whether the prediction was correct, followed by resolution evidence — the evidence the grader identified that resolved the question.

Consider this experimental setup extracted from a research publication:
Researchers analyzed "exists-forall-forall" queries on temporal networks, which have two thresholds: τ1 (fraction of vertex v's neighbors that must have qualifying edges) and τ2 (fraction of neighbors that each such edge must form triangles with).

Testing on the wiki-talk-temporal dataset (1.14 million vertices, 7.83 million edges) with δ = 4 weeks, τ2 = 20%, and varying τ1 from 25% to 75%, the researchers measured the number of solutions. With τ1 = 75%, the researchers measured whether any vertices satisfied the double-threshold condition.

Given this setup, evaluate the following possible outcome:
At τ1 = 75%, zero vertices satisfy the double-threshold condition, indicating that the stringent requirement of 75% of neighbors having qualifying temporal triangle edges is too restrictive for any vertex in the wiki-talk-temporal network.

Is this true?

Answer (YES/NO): YES